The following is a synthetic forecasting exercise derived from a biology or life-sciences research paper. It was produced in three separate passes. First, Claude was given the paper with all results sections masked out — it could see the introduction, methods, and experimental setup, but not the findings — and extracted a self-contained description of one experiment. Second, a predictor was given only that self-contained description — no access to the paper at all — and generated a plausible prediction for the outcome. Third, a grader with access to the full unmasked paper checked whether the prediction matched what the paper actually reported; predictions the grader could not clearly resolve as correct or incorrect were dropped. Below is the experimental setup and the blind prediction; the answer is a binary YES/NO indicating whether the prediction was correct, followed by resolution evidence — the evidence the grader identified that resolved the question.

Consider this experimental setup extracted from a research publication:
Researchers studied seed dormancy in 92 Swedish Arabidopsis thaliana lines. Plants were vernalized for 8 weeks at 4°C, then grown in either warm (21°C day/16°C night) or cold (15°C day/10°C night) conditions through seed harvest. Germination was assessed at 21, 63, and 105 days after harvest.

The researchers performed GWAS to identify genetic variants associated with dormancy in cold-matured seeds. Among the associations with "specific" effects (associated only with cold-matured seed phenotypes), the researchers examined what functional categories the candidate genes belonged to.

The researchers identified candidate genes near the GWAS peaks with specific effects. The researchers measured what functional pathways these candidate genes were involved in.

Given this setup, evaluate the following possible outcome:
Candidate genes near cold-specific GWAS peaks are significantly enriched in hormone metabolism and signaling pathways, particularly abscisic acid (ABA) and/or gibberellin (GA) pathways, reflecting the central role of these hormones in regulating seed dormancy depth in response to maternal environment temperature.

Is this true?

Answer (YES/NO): NO